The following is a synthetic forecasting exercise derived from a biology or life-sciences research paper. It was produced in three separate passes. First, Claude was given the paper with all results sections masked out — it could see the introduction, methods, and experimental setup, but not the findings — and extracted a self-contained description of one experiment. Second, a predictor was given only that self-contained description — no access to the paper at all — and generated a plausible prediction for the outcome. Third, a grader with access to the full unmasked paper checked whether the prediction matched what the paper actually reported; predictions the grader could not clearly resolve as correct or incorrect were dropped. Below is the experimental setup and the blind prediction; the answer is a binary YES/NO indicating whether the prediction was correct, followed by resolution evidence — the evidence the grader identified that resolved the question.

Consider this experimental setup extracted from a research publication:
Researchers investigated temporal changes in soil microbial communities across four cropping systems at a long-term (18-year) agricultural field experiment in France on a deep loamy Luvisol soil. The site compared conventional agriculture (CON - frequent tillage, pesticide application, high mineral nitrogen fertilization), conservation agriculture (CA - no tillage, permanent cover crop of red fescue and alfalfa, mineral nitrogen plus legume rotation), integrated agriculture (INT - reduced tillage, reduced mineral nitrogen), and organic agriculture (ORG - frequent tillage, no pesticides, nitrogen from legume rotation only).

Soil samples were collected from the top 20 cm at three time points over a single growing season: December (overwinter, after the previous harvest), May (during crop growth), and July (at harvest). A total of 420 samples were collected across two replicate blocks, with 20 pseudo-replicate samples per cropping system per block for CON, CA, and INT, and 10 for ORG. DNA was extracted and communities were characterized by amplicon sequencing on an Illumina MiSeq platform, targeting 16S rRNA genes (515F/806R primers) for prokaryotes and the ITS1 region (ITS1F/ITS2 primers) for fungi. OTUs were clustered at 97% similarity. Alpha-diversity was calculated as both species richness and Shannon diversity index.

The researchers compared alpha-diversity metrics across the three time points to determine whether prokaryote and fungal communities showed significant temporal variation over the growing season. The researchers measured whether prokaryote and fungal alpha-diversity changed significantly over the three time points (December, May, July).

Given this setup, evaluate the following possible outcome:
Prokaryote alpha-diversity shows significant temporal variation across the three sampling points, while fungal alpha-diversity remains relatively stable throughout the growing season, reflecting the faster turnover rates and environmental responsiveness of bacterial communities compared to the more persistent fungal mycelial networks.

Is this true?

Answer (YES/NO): NO